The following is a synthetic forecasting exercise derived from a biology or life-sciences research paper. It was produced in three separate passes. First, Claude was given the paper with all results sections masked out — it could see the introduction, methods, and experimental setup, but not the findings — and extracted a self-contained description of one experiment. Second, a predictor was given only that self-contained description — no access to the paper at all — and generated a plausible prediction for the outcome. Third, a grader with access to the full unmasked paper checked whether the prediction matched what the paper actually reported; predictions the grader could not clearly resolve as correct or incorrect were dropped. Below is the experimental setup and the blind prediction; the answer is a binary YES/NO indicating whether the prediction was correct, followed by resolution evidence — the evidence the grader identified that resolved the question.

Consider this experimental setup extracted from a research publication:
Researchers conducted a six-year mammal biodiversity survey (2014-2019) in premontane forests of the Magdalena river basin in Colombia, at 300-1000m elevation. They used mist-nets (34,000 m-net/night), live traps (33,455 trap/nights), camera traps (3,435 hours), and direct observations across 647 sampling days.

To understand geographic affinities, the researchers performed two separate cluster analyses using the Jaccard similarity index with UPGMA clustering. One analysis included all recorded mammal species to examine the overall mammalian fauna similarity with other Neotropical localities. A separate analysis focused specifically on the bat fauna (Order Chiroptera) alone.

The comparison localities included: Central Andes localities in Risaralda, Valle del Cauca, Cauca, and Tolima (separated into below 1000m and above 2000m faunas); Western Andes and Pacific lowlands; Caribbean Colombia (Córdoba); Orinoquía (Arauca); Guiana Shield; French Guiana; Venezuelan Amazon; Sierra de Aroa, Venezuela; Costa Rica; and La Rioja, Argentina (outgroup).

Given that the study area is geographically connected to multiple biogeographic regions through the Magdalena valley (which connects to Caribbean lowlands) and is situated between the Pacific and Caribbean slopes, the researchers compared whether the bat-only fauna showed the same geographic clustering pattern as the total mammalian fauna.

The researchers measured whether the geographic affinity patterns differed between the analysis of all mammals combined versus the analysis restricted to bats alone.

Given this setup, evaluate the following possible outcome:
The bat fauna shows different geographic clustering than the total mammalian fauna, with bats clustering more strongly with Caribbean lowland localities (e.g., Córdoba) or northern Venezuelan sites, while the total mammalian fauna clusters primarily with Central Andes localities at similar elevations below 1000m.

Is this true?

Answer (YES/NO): NO